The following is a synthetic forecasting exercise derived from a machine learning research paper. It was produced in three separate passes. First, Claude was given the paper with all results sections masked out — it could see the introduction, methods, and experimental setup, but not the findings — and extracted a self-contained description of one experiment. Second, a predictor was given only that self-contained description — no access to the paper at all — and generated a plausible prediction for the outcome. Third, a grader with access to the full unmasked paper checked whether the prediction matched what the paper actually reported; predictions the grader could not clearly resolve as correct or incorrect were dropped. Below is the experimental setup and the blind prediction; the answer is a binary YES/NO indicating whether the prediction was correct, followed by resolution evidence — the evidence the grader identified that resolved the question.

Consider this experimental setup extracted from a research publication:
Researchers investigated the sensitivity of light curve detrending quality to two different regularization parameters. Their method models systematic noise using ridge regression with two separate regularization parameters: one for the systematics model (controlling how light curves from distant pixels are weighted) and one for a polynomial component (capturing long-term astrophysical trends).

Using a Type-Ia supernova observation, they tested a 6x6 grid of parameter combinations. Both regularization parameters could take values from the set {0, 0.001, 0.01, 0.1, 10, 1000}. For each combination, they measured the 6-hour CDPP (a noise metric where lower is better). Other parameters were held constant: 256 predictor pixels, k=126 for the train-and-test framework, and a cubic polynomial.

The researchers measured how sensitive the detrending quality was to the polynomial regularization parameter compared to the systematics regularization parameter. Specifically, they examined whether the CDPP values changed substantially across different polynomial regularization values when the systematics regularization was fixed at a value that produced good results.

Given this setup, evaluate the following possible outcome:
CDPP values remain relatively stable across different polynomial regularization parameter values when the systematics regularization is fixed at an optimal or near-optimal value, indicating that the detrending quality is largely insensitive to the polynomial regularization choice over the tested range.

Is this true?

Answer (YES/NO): YES